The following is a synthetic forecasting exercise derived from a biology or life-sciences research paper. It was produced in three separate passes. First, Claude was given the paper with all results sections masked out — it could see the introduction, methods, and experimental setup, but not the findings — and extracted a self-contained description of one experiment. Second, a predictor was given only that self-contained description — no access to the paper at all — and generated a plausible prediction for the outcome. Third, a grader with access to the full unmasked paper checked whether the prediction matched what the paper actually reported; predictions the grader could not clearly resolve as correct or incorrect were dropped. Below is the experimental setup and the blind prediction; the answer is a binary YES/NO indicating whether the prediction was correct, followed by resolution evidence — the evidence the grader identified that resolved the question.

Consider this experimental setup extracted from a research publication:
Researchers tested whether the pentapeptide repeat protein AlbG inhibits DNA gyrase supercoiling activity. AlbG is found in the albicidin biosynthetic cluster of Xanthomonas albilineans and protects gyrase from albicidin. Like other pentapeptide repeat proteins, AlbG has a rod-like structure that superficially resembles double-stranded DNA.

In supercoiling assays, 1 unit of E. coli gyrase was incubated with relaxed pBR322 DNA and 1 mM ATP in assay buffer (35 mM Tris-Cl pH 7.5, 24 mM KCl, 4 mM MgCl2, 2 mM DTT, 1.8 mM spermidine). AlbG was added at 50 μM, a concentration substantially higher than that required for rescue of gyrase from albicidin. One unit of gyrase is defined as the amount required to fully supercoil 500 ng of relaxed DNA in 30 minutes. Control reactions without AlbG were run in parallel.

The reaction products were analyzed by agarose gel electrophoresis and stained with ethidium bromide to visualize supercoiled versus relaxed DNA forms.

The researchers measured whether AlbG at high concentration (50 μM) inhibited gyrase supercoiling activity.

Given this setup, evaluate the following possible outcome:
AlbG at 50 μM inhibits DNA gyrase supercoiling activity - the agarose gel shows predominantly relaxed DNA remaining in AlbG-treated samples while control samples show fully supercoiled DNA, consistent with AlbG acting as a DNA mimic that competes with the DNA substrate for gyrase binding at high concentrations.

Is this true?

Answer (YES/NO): NO